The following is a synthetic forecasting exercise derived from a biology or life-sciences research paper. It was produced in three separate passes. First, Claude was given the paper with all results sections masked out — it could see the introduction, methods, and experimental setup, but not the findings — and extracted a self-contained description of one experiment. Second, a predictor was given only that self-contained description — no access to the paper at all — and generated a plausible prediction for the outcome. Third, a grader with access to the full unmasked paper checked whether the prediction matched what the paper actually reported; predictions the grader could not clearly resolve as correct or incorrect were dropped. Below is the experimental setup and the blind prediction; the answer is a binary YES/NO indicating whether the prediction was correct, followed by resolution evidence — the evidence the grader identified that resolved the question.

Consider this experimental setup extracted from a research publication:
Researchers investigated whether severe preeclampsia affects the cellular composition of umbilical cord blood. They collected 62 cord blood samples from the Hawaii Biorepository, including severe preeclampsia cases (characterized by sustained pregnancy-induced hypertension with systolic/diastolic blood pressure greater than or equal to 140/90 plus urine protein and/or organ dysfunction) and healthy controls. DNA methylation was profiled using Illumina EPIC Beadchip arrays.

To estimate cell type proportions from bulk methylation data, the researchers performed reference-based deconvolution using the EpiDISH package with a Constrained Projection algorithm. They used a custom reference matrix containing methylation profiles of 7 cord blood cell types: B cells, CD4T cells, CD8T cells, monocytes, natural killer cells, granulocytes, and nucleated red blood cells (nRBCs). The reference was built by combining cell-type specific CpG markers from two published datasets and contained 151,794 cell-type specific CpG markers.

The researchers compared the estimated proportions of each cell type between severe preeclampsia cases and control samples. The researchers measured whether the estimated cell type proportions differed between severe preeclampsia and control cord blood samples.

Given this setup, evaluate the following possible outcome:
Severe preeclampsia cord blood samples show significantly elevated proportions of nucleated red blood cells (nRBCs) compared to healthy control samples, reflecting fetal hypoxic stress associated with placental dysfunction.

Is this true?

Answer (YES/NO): NO